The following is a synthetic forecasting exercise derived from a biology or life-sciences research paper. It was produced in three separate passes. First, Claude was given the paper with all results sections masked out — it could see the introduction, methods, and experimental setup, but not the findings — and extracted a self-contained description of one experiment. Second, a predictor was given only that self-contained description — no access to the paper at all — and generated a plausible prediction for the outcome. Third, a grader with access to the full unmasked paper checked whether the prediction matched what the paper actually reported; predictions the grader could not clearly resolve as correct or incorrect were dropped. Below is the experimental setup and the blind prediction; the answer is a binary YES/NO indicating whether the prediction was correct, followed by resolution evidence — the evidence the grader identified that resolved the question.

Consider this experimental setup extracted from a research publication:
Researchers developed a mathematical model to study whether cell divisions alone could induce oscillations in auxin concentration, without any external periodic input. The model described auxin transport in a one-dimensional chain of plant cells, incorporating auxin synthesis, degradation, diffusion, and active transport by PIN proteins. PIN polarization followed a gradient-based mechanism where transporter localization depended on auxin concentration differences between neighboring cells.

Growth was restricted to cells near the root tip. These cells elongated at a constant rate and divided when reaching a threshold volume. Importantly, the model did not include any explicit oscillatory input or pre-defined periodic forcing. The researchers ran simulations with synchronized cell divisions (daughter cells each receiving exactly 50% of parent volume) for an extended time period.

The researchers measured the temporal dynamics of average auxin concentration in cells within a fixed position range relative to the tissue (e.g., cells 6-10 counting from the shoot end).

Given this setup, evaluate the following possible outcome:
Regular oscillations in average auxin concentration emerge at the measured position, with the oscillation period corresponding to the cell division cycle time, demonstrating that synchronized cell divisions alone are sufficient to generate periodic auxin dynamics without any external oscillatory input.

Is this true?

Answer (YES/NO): YES